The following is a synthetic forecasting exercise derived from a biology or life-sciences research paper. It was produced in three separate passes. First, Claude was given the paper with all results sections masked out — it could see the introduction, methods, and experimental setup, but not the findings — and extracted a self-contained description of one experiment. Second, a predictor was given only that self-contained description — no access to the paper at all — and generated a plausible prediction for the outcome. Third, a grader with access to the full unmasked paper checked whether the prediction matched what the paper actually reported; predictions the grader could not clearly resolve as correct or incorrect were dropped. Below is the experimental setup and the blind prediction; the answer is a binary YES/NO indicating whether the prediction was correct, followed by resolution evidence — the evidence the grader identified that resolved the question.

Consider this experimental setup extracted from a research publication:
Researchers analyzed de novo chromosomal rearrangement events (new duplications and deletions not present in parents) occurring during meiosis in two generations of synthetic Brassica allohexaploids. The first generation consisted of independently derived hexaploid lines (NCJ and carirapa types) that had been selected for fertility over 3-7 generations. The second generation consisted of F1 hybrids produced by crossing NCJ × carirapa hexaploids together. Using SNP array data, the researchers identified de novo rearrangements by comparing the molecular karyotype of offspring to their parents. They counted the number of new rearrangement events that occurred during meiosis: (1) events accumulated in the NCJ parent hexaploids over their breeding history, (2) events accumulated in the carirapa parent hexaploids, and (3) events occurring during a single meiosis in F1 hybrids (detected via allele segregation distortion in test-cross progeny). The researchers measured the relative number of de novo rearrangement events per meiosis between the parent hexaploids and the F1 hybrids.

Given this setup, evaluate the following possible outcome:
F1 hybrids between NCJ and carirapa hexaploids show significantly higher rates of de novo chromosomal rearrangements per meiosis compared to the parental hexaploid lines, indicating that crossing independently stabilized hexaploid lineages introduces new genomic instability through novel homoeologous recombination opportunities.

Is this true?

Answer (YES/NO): NO